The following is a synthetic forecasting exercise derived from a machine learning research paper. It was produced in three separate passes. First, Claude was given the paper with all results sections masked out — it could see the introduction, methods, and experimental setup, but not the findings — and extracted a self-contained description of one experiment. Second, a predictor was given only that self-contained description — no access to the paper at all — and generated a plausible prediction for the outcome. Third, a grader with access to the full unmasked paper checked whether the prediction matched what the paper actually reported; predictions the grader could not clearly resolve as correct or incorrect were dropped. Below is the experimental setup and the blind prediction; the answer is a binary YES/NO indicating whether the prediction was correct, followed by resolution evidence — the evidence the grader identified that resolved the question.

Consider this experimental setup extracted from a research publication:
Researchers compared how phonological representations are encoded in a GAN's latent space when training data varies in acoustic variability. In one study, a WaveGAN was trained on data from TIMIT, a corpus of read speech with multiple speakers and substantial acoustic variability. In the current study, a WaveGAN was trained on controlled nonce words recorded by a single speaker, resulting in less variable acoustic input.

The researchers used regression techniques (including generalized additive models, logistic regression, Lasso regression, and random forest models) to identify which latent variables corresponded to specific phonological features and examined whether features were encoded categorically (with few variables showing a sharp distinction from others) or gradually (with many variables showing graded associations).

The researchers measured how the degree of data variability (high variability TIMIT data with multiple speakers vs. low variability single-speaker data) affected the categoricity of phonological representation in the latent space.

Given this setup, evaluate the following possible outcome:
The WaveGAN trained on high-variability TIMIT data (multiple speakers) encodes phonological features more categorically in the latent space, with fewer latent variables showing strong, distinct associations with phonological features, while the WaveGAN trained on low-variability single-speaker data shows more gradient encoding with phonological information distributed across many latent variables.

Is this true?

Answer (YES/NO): NO